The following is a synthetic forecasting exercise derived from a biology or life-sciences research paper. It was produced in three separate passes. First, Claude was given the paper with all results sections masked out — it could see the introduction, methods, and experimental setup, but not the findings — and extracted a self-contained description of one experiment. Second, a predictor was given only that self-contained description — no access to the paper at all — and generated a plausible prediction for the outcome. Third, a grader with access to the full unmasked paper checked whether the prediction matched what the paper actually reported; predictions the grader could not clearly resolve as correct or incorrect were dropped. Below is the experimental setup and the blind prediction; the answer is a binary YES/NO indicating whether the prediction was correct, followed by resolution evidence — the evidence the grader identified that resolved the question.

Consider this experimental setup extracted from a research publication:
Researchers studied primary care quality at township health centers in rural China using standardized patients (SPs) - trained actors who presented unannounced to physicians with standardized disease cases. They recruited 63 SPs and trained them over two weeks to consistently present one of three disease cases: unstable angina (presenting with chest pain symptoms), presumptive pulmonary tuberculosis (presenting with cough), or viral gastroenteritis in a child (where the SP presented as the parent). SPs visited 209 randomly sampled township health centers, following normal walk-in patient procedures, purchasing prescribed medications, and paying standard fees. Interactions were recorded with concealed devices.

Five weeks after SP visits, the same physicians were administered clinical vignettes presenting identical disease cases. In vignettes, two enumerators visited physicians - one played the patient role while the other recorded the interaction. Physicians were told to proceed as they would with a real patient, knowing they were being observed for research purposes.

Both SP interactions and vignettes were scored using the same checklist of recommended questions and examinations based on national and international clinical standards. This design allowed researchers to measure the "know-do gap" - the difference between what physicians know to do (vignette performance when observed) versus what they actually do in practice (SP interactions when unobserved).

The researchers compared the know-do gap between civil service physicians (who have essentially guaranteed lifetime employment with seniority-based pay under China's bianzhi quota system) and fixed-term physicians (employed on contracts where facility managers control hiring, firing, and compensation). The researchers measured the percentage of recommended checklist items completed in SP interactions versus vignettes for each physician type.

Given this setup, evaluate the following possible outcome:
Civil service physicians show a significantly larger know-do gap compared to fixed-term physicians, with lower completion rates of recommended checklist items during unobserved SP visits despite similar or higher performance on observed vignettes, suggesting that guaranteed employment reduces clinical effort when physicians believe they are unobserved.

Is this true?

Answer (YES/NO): YES